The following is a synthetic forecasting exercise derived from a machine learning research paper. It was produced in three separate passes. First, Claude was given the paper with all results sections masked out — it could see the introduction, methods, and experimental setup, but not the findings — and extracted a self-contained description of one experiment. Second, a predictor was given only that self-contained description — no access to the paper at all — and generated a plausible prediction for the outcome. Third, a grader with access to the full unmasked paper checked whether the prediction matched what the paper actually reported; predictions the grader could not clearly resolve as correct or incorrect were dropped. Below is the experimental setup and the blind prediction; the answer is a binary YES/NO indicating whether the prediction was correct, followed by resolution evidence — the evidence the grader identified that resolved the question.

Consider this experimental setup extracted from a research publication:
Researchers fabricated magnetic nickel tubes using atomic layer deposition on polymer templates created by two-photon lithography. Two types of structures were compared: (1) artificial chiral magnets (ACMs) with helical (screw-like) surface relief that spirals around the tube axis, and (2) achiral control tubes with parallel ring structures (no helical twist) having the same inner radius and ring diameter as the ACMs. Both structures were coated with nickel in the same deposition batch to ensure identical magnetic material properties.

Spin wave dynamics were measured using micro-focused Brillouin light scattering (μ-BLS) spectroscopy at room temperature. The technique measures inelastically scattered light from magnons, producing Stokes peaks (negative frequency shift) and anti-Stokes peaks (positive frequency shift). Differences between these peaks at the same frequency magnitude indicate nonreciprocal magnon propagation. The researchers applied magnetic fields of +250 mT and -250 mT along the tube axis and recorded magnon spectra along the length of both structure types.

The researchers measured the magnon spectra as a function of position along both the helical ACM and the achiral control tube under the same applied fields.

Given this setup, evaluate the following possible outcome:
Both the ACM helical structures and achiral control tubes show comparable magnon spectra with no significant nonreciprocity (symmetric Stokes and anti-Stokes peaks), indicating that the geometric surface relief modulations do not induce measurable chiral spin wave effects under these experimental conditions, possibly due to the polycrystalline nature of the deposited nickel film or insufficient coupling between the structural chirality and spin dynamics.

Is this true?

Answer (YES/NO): NO